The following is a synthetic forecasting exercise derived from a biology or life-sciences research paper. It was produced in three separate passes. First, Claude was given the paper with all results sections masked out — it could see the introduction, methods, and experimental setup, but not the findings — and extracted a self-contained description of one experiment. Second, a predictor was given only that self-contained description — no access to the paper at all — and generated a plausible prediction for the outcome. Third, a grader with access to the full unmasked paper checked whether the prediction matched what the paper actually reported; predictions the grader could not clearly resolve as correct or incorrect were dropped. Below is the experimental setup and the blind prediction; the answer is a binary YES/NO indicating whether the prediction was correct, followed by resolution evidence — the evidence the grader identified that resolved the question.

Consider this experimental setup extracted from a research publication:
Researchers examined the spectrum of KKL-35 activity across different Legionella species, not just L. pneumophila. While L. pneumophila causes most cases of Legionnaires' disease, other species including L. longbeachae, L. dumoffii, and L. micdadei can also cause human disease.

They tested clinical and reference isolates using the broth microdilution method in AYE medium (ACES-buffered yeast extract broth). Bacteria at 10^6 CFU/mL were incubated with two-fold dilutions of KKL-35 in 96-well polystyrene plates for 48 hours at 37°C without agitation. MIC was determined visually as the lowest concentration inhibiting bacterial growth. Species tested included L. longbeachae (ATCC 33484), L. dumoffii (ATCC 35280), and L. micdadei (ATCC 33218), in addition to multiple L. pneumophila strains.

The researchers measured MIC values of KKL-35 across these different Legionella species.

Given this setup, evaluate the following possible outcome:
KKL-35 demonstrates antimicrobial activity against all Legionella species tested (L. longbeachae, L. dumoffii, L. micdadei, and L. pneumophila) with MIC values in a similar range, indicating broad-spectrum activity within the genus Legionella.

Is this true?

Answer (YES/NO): NO